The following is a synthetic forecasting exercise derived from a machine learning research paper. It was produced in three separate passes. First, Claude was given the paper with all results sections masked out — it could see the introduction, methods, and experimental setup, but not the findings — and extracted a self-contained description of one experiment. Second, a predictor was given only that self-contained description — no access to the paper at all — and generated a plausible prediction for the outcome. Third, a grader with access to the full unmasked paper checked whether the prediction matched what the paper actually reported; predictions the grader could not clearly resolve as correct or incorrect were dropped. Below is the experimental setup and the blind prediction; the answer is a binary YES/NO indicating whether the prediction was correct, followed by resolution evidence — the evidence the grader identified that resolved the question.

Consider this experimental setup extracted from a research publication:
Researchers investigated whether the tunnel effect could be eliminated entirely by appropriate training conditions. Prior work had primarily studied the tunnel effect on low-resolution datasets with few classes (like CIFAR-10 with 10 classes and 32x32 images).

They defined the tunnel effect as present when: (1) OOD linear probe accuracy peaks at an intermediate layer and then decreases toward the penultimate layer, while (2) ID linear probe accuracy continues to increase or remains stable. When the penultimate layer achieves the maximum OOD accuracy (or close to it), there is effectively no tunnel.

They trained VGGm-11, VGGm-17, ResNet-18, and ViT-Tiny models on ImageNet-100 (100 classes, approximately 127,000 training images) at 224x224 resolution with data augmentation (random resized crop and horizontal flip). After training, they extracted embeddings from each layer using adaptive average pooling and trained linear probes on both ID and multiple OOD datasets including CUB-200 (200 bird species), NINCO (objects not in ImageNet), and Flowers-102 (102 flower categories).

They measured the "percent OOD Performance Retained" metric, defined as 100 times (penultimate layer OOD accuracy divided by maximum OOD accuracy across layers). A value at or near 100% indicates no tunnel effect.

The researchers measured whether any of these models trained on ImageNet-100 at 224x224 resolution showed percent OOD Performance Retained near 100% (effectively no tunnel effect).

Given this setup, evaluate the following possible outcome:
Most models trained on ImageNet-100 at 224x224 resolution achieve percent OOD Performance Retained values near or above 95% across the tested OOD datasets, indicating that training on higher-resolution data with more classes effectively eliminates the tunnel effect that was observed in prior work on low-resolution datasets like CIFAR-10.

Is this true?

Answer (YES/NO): NO